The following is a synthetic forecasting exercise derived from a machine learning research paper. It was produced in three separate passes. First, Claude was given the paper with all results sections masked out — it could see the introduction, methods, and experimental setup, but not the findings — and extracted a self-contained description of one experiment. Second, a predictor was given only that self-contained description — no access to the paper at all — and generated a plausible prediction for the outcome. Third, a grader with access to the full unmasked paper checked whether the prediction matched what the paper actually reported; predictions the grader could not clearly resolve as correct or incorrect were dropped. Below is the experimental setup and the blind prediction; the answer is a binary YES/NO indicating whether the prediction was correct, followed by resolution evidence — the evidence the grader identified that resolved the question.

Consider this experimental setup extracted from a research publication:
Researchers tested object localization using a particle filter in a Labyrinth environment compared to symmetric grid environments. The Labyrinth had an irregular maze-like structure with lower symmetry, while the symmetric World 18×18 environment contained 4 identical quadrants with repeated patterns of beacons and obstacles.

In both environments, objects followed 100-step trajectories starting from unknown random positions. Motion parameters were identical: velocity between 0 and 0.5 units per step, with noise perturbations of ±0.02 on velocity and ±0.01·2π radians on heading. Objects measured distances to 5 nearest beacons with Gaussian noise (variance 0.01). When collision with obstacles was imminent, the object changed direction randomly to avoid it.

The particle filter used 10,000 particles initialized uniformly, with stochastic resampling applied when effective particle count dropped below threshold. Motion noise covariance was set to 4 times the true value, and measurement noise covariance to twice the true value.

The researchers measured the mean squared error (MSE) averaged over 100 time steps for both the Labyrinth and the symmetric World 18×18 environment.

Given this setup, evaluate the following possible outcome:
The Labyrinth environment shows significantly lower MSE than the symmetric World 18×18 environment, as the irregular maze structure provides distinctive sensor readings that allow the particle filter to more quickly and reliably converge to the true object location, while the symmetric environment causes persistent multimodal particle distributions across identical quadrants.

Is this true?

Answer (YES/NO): YES